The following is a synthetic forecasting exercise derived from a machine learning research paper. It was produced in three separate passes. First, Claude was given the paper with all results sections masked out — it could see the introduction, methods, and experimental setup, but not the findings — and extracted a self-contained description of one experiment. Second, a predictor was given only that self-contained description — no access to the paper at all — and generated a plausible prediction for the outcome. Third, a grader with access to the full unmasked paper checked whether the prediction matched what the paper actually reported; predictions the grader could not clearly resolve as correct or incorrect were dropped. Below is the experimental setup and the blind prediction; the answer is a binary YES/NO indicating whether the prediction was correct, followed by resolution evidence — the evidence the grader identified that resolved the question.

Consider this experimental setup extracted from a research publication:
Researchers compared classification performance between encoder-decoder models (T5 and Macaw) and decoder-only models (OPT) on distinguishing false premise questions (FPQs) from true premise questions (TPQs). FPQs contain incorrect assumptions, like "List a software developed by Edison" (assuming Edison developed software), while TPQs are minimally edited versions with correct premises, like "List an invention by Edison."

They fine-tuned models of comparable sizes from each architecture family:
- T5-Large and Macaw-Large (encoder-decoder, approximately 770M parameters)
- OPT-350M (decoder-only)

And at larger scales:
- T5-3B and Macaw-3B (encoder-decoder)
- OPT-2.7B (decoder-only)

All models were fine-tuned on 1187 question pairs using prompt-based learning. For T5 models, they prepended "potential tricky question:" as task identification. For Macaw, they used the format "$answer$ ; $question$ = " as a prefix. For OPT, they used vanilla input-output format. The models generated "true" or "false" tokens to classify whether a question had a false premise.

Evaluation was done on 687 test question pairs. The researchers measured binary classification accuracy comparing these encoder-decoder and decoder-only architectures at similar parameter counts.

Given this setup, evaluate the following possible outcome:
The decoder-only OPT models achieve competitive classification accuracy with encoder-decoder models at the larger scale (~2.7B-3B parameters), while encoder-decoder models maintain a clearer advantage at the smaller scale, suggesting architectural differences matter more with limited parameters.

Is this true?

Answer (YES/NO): NO